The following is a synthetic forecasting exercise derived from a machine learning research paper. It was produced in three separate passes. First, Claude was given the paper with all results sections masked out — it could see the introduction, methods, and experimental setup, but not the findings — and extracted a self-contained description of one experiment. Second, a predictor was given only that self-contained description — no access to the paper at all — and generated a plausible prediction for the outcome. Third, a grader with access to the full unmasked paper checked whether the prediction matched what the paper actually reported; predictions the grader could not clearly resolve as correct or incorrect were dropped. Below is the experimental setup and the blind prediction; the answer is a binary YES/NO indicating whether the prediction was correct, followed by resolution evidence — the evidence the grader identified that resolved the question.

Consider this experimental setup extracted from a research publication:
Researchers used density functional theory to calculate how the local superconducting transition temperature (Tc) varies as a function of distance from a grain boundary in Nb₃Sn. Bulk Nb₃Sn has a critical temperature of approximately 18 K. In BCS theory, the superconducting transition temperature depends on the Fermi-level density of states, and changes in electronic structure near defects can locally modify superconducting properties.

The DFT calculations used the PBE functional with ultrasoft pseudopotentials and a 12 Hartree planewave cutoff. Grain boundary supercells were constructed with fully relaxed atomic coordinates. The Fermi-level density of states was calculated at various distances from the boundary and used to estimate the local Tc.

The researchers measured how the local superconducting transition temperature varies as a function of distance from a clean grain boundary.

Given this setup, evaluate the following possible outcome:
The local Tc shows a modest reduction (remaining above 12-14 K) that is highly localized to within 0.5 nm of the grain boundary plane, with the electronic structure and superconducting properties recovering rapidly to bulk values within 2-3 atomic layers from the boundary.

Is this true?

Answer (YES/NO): NO